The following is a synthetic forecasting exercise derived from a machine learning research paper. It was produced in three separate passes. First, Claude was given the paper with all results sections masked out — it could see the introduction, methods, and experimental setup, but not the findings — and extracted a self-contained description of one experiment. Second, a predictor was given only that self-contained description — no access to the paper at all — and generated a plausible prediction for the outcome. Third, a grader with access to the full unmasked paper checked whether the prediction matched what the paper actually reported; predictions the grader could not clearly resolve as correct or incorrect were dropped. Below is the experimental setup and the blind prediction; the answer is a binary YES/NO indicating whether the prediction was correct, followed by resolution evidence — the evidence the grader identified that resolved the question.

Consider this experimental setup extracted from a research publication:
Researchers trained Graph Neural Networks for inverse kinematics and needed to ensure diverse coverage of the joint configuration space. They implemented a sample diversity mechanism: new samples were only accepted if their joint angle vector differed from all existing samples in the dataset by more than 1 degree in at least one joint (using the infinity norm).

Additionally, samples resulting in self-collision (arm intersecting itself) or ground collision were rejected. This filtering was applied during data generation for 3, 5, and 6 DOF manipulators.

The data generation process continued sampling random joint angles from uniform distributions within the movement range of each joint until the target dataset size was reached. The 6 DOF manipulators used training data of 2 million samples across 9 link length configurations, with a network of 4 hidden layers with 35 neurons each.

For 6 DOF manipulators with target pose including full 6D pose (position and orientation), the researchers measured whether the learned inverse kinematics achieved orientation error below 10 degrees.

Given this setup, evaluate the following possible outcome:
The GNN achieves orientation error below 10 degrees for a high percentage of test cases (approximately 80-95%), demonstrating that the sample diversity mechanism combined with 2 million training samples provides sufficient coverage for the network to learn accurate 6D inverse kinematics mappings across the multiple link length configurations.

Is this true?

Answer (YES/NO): NO